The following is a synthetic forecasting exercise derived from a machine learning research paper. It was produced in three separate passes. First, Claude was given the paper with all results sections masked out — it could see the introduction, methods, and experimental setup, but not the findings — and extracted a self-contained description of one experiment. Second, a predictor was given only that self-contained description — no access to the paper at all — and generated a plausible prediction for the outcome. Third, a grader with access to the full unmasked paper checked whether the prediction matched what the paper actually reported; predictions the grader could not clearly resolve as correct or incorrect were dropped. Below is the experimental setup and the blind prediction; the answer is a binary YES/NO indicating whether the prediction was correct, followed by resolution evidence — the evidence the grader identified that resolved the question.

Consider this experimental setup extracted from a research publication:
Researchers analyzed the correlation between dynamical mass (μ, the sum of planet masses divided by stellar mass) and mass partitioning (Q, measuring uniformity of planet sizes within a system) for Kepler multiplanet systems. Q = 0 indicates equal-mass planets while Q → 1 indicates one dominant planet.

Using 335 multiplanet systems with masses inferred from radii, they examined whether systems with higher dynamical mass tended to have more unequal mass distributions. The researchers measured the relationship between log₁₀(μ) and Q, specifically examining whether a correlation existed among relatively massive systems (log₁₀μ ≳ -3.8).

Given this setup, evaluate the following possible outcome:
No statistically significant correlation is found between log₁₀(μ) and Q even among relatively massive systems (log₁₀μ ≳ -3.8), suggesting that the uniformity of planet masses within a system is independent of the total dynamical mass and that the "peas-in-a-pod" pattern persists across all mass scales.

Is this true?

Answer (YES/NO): NO